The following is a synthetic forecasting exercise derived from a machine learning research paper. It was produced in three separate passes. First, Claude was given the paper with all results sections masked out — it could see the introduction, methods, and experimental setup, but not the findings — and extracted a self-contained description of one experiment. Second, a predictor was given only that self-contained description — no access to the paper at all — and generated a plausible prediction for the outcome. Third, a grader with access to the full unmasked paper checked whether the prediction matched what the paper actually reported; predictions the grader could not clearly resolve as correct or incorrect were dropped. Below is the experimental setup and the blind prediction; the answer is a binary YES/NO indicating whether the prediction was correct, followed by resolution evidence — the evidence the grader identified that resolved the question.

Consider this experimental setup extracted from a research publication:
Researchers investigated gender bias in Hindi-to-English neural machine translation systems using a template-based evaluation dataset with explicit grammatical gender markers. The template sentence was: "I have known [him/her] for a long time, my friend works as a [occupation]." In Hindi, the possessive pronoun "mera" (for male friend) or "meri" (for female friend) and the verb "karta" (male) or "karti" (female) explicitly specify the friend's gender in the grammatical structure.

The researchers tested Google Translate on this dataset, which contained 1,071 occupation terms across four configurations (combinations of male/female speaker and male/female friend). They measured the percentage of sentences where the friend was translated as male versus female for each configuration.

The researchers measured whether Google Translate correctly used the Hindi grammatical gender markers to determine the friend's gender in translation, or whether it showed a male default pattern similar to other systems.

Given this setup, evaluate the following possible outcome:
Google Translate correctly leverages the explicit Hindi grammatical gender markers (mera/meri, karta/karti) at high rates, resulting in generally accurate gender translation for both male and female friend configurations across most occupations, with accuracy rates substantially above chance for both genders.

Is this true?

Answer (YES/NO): YES